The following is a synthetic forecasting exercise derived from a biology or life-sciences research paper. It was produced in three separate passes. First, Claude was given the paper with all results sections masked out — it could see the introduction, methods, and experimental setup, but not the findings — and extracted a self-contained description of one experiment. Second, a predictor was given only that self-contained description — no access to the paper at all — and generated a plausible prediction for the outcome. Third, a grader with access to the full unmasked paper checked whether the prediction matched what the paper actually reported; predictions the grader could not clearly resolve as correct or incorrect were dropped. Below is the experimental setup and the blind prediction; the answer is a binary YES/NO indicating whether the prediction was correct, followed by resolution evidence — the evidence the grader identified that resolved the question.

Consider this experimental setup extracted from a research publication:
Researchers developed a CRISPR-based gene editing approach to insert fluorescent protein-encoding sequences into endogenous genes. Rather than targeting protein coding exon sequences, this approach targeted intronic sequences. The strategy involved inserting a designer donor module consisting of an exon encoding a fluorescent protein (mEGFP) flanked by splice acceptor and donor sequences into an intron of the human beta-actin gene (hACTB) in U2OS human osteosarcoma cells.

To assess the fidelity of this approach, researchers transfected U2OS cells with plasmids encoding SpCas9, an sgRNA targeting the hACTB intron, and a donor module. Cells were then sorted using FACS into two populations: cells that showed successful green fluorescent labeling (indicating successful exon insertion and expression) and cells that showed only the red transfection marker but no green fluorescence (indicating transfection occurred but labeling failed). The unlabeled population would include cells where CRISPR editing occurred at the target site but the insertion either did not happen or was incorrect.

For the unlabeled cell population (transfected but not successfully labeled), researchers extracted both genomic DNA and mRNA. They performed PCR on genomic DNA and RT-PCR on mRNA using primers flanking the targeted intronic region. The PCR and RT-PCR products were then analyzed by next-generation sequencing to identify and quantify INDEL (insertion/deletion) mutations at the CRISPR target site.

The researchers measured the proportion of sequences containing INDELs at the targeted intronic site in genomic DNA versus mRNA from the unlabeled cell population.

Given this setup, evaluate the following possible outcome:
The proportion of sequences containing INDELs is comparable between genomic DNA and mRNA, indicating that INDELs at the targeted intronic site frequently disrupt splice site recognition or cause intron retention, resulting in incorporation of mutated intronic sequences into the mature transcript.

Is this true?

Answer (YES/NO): NO